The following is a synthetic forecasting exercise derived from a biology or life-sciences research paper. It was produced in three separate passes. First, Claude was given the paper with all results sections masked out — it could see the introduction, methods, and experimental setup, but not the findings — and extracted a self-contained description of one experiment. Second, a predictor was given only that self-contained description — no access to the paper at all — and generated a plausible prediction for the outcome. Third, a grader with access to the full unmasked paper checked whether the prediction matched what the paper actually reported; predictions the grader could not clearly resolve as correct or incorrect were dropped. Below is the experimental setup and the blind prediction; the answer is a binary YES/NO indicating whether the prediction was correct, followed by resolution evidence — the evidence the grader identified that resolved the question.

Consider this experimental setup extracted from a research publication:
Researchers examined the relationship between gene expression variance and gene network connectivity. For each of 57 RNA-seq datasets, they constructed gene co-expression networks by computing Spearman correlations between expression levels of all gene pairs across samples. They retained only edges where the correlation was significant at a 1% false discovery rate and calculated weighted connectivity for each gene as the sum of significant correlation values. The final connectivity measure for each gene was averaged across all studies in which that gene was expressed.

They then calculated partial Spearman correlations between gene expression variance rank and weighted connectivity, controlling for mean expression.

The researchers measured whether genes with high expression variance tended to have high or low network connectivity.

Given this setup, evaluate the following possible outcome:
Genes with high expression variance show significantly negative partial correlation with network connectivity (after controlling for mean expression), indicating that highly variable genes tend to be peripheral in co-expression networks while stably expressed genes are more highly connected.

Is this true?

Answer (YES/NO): YES